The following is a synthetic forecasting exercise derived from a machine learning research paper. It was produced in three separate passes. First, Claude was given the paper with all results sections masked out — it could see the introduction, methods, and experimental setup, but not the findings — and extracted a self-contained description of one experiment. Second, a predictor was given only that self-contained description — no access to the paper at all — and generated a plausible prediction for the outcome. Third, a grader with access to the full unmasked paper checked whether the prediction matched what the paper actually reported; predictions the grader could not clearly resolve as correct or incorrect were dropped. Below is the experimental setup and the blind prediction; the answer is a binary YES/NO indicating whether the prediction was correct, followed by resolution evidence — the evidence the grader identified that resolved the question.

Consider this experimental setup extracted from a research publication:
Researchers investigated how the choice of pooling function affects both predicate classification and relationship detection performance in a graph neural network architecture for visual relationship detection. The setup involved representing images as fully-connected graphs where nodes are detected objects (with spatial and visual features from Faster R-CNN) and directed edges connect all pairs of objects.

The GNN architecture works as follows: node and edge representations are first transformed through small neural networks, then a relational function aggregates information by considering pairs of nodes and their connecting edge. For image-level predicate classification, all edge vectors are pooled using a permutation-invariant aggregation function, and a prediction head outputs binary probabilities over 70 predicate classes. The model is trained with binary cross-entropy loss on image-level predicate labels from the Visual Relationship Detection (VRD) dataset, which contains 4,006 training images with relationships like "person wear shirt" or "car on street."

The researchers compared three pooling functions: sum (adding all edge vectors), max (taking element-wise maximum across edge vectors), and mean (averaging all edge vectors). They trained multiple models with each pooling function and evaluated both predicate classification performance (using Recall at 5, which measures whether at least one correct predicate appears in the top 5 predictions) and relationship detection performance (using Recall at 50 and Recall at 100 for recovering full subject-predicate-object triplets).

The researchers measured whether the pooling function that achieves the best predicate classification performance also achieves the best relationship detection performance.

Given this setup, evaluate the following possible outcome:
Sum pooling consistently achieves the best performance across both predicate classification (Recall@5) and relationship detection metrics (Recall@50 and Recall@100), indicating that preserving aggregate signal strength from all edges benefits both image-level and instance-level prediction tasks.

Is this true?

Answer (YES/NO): NO